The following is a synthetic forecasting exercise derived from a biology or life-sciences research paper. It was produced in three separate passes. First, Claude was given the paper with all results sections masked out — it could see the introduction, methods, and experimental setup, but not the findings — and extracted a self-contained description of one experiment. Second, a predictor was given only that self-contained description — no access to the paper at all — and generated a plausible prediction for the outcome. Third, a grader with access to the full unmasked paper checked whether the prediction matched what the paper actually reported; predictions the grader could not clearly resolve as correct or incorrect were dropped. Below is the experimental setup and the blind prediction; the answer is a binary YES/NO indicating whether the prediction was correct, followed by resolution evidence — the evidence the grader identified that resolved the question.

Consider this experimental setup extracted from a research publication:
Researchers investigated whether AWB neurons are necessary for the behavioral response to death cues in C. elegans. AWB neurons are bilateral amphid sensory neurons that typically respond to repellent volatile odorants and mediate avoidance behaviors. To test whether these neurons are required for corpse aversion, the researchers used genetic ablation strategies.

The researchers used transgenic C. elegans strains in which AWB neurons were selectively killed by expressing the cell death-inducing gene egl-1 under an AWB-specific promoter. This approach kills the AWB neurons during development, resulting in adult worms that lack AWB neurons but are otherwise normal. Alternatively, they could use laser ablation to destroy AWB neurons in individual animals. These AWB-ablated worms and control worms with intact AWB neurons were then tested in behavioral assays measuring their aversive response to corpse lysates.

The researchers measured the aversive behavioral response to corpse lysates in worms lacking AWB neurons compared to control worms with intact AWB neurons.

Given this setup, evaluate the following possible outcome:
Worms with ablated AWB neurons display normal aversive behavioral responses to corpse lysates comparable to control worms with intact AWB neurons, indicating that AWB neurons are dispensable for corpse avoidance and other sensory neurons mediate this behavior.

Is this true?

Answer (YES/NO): NO